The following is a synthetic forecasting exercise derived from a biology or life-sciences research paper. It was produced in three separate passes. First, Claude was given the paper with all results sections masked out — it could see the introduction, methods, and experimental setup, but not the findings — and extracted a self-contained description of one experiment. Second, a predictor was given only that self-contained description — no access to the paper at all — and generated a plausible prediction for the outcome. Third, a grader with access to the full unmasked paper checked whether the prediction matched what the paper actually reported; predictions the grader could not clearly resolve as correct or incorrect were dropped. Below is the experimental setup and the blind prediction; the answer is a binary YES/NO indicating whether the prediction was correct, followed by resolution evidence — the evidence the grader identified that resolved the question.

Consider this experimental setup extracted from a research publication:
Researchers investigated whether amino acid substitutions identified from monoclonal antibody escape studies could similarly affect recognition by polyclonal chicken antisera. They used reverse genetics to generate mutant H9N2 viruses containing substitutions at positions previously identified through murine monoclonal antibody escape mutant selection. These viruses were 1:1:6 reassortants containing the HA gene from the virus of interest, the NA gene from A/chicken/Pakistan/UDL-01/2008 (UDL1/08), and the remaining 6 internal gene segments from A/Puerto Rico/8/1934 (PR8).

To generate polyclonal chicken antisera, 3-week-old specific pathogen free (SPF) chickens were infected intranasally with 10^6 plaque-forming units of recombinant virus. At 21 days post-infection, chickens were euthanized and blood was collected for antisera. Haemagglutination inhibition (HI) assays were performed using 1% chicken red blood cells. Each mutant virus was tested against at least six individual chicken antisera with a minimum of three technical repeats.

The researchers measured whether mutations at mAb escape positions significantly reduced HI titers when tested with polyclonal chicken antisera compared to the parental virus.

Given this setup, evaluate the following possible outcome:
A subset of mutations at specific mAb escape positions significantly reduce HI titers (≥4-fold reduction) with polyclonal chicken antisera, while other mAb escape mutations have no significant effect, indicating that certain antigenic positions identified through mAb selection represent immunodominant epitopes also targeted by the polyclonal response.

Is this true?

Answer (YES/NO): NO